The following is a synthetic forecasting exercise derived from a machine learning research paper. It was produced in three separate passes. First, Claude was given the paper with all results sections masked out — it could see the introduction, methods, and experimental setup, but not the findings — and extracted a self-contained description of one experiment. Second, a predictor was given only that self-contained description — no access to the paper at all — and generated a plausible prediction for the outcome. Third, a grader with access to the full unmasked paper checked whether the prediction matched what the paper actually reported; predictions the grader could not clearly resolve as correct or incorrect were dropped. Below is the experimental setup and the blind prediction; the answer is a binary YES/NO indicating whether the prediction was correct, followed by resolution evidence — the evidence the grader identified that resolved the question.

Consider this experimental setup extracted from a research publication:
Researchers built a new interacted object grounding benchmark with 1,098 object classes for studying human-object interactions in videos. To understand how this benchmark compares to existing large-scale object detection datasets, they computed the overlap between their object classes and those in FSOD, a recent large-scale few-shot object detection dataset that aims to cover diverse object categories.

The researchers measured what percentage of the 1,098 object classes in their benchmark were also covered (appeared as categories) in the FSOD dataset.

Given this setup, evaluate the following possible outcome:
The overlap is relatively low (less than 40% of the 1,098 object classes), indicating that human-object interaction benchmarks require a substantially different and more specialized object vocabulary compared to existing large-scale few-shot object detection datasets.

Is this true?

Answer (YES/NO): YES